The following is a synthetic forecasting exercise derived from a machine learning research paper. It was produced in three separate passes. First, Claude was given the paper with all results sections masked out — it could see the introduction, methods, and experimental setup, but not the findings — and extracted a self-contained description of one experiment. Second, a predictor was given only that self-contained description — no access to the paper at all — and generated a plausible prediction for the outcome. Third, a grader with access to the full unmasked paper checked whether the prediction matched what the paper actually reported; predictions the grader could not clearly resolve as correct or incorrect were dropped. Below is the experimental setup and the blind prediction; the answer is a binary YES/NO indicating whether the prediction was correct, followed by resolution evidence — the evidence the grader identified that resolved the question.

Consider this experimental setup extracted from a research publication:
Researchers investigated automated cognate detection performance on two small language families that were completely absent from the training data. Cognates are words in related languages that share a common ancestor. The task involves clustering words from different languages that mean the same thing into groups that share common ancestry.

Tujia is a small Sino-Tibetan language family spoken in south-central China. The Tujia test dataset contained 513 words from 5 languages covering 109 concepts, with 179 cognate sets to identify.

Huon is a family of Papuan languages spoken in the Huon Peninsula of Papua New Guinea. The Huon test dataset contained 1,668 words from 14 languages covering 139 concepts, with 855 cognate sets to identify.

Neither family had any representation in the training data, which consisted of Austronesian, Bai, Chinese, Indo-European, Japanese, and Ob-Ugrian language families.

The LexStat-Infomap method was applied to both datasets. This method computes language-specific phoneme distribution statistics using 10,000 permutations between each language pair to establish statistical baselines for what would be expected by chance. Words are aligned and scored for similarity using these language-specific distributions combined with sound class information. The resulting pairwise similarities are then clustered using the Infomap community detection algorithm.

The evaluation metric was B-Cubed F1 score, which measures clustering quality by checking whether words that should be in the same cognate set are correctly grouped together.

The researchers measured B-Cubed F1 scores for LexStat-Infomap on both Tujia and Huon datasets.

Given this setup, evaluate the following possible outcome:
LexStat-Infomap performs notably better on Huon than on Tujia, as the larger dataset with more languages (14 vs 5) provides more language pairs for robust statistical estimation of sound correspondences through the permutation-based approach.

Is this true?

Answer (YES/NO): NO